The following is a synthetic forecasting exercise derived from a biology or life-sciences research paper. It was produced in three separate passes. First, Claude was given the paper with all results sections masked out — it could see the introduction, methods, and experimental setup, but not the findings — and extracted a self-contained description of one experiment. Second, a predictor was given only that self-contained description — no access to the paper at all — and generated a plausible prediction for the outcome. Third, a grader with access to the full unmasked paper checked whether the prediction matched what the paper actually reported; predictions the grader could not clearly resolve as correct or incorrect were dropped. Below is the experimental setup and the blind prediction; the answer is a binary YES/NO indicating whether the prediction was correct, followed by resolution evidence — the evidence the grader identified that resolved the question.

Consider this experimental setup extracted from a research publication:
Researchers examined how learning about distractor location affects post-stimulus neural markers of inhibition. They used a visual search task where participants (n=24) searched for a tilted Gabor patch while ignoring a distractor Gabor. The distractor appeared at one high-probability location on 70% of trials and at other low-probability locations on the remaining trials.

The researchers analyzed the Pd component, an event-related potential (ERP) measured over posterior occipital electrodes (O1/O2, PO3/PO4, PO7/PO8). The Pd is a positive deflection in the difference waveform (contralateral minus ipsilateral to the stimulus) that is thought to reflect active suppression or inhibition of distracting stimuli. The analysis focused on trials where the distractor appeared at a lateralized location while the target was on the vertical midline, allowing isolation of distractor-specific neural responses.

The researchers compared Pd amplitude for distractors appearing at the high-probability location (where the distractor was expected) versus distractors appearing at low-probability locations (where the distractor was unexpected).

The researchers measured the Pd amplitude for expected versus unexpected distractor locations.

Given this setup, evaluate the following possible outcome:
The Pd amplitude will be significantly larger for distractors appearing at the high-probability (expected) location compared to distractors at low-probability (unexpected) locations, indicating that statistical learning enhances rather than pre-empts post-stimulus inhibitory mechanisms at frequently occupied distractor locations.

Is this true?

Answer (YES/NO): NO